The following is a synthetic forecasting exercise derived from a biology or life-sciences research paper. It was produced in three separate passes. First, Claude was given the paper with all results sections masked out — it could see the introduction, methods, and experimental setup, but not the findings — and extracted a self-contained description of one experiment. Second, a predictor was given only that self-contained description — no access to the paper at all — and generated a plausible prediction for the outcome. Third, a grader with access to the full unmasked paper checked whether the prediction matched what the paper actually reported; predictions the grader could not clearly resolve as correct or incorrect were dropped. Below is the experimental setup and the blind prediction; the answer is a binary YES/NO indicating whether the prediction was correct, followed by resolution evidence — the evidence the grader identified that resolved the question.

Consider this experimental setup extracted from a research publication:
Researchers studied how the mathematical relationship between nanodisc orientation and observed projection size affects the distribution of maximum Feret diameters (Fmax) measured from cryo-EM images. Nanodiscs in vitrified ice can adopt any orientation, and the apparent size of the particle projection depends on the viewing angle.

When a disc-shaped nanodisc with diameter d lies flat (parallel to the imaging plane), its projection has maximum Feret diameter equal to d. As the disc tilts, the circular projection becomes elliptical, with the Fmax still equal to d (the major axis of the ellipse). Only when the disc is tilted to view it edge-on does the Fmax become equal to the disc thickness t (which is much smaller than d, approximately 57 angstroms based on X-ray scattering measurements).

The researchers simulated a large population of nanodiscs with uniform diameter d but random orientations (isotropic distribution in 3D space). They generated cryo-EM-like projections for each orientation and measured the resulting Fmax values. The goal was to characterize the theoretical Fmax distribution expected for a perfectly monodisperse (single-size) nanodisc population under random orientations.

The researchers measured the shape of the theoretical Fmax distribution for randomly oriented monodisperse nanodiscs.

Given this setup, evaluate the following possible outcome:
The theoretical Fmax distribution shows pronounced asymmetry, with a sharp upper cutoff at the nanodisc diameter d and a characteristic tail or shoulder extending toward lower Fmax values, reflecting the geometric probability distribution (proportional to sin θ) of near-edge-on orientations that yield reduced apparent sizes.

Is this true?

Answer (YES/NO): NO